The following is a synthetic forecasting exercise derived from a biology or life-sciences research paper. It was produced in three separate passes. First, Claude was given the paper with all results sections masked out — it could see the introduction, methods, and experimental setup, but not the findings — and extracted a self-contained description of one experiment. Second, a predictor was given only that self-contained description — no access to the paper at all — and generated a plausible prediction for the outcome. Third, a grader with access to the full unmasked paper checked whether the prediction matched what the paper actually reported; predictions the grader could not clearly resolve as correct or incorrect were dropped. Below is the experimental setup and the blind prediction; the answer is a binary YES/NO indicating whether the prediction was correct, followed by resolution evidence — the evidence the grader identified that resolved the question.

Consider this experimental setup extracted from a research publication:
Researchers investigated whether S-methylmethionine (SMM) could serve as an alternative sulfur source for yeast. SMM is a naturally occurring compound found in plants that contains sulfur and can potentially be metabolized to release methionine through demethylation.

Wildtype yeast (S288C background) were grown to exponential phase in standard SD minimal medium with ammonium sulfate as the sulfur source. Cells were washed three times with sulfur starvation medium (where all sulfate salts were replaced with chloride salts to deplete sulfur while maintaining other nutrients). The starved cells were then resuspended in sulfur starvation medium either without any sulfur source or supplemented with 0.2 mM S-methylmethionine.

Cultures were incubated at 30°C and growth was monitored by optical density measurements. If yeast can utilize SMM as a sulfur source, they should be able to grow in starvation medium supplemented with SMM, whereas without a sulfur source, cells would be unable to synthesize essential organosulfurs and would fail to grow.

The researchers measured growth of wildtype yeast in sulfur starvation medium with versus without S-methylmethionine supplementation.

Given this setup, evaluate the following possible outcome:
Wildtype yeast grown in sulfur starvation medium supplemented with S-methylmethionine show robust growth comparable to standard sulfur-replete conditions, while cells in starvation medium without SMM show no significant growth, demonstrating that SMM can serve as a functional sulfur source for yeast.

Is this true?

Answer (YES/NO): NO